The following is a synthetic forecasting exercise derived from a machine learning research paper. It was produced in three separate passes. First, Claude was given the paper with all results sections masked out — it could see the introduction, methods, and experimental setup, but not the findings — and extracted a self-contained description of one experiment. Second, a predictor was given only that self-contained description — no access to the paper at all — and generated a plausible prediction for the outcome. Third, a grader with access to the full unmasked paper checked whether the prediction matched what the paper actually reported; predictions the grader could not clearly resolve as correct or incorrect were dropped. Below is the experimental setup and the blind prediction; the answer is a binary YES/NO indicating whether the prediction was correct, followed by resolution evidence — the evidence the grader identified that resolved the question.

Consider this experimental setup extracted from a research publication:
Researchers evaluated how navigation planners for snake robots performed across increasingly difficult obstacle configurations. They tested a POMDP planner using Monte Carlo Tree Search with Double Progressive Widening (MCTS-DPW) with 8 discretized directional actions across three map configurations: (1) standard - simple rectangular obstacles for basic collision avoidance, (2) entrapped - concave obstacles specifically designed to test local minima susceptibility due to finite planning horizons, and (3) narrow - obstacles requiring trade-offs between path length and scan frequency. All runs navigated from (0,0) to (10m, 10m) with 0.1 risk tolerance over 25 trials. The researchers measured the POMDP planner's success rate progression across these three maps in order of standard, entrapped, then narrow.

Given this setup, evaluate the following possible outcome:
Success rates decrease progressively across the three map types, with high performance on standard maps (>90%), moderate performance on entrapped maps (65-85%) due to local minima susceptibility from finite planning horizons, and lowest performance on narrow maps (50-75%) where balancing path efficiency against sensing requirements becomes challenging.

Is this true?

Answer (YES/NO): NO